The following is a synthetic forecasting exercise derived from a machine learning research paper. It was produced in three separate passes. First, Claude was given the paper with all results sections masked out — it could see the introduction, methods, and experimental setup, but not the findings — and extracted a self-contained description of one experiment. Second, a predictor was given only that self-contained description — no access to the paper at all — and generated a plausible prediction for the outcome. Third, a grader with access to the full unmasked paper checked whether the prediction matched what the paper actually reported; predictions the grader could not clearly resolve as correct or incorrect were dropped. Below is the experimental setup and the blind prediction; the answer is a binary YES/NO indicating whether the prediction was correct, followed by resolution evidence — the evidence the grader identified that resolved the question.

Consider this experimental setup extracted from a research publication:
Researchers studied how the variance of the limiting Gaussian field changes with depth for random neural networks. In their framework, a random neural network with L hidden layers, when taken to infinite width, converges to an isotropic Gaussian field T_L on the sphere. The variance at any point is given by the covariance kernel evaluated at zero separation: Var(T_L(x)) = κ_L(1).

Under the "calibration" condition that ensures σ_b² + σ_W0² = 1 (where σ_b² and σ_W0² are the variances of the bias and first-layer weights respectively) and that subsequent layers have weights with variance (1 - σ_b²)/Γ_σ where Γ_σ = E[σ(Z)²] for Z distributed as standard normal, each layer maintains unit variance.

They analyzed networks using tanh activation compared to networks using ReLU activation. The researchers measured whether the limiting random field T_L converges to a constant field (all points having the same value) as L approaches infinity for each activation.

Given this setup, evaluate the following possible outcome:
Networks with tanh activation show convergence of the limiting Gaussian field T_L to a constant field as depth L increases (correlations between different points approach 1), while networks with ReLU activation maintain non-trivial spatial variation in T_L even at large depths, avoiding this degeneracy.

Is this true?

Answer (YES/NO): NO